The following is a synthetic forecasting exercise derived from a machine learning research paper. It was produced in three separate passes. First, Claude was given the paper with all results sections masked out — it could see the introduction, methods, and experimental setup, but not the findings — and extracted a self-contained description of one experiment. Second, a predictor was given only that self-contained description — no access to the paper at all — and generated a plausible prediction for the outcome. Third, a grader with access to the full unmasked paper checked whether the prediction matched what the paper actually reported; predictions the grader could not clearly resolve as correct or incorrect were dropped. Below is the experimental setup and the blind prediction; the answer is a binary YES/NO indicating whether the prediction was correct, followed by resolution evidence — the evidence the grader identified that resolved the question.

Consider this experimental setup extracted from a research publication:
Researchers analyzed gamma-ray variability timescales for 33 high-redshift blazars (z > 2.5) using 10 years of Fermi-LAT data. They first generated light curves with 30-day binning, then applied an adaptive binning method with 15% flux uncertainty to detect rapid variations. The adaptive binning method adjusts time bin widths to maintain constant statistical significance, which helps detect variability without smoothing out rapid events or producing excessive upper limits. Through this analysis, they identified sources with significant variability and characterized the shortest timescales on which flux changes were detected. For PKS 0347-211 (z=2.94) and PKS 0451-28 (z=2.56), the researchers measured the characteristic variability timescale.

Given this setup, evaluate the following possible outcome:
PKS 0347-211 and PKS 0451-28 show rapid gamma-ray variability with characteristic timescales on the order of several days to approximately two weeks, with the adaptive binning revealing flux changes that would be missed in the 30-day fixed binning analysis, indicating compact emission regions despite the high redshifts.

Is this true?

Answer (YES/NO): YES